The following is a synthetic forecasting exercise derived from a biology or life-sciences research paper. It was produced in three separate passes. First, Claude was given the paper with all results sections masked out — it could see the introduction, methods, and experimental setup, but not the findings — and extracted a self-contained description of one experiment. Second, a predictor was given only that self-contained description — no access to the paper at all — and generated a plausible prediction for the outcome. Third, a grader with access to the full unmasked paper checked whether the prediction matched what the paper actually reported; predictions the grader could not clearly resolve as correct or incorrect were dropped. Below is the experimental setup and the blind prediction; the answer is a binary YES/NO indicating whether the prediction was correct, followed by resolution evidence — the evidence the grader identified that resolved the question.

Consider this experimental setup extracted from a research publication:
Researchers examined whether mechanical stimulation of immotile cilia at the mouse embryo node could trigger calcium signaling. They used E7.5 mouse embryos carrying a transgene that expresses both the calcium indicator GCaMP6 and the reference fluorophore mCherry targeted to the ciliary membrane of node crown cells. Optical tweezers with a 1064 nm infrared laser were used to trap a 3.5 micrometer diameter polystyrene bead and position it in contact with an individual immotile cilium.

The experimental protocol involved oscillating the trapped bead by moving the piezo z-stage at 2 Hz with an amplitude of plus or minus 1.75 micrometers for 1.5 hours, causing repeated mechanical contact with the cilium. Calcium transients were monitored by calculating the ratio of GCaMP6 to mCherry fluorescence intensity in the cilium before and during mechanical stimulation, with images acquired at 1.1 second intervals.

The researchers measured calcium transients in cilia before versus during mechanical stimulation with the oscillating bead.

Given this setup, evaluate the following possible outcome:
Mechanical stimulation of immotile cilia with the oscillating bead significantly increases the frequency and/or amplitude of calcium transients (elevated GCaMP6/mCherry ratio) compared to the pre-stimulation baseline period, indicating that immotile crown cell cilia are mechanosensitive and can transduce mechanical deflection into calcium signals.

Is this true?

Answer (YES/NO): YES